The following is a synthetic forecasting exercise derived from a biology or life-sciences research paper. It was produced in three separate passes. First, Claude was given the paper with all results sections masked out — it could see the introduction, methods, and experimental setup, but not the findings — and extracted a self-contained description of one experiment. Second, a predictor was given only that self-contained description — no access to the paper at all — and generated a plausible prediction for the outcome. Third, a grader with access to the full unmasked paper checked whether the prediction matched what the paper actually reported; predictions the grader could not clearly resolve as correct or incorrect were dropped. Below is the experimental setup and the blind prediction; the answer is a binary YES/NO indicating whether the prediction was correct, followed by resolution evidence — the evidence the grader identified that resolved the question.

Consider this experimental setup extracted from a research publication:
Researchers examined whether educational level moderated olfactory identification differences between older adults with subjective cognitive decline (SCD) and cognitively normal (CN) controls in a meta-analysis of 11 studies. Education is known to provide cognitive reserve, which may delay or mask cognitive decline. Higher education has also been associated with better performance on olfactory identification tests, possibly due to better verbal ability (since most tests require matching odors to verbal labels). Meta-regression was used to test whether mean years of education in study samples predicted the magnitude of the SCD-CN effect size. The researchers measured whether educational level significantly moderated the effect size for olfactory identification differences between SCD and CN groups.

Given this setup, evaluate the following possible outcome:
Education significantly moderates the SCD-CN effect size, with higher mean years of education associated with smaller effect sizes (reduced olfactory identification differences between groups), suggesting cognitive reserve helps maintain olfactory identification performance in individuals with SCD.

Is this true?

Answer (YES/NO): NO